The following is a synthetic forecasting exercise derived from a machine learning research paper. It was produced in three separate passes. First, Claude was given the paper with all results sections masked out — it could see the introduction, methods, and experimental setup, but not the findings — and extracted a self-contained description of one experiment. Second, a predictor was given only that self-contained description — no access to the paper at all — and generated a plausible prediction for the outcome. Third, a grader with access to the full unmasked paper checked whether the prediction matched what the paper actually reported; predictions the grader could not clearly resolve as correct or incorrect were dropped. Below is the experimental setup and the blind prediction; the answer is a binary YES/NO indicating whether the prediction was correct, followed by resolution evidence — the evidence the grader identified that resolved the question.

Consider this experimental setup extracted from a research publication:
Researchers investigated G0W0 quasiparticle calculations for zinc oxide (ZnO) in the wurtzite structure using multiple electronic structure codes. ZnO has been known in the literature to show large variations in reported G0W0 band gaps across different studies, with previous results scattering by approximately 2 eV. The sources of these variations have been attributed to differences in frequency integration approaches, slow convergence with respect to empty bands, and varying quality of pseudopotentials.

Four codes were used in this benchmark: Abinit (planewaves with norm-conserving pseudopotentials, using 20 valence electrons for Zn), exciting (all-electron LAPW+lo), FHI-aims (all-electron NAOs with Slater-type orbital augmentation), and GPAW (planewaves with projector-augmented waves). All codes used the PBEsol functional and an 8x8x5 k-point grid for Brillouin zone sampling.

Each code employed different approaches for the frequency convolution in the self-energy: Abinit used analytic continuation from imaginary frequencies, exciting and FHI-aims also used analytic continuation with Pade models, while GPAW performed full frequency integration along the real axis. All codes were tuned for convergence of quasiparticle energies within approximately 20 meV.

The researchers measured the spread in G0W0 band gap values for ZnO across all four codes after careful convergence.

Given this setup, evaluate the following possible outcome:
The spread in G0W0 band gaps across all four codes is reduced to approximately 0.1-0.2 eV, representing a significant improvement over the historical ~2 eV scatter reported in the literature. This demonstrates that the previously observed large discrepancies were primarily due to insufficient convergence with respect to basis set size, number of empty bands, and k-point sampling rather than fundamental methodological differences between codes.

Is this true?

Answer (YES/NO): NO